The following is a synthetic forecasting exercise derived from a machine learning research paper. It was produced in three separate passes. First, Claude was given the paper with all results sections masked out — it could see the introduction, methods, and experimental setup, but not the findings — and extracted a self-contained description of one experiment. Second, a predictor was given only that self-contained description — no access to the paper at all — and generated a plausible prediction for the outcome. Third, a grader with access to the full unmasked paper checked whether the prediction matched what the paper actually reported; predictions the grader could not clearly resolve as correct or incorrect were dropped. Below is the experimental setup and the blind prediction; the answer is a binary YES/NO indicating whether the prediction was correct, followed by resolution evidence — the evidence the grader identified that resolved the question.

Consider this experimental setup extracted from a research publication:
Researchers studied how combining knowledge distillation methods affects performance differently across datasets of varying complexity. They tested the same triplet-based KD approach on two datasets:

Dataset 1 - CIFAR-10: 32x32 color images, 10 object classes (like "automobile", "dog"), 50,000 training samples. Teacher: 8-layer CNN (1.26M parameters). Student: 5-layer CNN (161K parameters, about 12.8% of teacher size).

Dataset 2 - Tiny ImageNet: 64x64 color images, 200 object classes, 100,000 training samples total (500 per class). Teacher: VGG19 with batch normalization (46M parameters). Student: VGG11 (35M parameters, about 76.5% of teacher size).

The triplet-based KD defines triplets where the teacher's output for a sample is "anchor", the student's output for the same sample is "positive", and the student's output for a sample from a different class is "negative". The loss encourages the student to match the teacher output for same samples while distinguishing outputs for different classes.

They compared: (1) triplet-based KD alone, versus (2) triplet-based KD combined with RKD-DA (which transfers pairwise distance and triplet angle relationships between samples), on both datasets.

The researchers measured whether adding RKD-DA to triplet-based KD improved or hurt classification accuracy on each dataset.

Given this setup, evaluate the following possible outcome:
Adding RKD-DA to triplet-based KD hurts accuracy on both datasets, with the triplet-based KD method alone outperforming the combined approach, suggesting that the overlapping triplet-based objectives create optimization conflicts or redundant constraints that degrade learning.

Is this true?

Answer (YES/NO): NO